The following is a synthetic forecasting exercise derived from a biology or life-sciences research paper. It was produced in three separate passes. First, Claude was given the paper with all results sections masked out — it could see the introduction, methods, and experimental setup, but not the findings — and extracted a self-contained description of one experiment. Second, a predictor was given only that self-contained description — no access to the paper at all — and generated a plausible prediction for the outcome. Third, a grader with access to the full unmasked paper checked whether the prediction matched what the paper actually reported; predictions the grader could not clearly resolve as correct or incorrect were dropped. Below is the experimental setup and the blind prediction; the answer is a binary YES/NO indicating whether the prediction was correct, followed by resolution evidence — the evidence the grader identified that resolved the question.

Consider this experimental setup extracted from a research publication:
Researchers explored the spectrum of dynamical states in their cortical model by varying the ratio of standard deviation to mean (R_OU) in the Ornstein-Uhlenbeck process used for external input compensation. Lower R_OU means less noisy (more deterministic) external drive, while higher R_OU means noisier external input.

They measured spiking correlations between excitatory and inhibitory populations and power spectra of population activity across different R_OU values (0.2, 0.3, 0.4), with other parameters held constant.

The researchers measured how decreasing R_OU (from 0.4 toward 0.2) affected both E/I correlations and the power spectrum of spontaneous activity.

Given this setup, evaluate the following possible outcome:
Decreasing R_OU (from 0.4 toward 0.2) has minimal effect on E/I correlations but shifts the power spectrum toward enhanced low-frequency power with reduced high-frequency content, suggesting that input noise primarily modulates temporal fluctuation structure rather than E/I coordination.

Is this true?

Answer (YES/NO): NO